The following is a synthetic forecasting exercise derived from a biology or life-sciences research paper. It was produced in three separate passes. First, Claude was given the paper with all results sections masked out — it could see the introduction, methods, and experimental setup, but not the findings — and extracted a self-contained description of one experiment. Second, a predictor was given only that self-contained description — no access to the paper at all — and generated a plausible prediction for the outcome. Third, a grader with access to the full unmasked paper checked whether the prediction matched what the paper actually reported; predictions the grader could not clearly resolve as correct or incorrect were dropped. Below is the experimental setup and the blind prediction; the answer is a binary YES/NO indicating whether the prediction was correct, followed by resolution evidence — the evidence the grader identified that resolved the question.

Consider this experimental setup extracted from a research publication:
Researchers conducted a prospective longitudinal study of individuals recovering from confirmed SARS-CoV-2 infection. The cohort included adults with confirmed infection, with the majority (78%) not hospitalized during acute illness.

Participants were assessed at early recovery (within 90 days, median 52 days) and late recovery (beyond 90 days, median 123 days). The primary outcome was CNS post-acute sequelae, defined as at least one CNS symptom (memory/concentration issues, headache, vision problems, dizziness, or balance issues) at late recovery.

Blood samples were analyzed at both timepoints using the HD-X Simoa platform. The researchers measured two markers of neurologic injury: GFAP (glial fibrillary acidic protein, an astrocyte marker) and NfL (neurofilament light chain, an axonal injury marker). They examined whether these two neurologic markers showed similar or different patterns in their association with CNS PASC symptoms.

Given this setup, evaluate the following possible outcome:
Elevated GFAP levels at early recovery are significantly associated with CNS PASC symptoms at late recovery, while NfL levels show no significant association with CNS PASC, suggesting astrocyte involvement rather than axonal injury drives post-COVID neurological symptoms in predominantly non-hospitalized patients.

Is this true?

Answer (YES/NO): YES